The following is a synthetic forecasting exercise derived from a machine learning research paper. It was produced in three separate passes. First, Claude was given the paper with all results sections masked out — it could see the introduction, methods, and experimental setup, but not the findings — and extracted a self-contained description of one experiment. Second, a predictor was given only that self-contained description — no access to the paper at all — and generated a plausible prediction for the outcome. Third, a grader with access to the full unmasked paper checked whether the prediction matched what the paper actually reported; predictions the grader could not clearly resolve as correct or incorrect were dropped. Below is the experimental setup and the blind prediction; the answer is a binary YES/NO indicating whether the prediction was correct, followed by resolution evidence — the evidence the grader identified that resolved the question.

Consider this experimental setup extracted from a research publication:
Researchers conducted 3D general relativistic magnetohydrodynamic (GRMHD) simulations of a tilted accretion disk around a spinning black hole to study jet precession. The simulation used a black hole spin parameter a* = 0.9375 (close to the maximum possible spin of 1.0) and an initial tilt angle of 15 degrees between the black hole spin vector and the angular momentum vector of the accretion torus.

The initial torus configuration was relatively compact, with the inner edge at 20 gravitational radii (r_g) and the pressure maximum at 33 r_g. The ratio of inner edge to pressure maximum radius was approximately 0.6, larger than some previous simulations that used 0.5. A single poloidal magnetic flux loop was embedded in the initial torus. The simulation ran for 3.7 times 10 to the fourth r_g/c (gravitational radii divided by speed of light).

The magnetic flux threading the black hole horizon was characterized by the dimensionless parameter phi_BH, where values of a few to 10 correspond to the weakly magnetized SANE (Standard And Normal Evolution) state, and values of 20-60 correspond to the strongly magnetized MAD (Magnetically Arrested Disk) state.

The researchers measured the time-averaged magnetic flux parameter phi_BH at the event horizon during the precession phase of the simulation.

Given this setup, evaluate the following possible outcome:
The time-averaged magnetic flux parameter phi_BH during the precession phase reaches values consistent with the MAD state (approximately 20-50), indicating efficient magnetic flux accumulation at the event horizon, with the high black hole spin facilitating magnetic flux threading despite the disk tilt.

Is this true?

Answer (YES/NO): NO